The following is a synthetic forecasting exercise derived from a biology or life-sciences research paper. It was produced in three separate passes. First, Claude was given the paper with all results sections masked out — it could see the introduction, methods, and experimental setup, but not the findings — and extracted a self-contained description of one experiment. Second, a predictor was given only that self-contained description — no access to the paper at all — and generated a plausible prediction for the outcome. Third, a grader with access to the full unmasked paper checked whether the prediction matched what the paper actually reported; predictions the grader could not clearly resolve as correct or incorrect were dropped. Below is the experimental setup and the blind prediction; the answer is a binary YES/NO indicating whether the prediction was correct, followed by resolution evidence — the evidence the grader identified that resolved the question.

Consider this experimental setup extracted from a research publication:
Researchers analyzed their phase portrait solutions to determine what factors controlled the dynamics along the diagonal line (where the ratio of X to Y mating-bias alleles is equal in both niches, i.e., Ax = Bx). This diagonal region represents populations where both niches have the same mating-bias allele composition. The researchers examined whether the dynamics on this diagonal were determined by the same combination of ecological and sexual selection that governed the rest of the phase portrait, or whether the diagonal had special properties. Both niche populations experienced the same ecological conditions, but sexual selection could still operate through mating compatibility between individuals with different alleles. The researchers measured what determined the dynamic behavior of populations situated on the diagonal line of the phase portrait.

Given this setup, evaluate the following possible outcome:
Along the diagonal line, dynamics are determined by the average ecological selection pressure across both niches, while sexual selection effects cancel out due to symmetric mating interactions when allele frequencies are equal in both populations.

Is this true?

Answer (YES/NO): NO